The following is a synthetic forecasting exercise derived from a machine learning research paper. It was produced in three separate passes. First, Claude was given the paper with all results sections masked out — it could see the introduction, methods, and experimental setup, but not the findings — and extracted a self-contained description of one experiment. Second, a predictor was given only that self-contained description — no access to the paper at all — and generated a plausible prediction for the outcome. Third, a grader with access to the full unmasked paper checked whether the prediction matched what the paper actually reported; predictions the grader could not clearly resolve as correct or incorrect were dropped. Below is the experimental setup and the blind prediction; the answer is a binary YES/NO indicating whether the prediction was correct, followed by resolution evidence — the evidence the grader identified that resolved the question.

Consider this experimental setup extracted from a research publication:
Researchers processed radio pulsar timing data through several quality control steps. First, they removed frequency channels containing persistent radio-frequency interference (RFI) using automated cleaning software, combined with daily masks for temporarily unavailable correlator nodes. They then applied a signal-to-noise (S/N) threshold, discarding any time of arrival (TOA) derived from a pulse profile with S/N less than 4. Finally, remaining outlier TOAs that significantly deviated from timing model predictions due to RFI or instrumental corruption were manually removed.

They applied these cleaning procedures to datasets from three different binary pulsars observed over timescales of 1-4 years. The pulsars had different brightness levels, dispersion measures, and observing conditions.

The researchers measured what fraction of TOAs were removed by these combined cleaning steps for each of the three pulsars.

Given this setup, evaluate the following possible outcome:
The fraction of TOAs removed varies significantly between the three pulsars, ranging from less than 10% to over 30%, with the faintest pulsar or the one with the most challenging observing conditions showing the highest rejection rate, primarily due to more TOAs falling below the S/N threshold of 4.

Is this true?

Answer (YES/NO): NO